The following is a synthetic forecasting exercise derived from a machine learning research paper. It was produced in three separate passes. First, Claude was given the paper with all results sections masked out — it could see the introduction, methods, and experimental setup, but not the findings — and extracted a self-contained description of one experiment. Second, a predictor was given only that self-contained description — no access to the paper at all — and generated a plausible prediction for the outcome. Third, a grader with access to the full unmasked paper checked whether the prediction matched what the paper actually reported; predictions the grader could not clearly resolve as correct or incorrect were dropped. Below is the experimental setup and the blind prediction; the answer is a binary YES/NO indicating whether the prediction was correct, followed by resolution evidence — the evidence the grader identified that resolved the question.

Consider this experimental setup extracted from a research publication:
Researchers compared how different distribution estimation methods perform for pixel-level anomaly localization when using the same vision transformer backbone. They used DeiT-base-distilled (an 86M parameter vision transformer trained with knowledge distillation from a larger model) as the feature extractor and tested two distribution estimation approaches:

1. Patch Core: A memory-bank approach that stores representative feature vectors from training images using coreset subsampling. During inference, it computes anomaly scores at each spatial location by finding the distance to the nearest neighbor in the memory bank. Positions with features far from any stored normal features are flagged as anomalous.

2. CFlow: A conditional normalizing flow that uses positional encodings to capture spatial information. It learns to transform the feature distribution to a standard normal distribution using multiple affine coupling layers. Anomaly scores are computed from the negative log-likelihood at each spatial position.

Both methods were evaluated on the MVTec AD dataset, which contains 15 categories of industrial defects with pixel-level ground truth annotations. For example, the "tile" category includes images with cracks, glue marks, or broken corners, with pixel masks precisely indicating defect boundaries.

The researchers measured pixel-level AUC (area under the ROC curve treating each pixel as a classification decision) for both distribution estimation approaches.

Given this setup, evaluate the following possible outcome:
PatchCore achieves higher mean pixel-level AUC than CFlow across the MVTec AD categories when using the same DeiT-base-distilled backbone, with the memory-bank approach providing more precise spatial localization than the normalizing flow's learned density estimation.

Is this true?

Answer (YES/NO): NO